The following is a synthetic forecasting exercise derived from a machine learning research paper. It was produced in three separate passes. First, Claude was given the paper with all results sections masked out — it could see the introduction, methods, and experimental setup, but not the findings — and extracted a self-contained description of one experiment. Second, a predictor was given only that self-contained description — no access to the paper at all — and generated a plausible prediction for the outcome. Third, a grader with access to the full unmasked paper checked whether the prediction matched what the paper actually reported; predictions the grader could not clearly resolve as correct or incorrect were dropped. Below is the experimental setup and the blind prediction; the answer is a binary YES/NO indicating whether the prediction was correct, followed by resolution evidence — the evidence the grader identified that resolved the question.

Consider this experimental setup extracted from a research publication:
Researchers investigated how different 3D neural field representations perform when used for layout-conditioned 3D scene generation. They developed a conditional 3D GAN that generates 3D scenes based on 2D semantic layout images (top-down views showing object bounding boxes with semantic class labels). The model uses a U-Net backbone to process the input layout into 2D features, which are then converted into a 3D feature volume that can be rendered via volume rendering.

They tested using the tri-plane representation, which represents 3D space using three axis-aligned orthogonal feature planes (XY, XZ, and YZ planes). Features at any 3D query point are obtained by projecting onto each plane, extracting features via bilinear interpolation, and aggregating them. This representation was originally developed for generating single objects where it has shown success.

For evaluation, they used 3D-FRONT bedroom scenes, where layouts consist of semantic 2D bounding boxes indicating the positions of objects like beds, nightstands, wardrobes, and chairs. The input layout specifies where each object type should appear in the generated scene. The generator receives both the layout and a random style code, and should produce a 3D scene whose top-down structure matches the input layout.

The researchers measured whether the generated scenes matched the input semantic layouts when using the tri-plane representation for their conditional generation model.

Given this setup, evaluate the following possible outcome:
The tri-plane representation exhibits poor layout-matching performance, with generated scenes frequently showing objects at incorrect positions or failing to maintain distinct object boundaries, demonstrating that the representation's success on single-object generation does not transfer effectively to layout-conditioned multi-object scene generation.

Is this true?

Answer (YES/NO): YES